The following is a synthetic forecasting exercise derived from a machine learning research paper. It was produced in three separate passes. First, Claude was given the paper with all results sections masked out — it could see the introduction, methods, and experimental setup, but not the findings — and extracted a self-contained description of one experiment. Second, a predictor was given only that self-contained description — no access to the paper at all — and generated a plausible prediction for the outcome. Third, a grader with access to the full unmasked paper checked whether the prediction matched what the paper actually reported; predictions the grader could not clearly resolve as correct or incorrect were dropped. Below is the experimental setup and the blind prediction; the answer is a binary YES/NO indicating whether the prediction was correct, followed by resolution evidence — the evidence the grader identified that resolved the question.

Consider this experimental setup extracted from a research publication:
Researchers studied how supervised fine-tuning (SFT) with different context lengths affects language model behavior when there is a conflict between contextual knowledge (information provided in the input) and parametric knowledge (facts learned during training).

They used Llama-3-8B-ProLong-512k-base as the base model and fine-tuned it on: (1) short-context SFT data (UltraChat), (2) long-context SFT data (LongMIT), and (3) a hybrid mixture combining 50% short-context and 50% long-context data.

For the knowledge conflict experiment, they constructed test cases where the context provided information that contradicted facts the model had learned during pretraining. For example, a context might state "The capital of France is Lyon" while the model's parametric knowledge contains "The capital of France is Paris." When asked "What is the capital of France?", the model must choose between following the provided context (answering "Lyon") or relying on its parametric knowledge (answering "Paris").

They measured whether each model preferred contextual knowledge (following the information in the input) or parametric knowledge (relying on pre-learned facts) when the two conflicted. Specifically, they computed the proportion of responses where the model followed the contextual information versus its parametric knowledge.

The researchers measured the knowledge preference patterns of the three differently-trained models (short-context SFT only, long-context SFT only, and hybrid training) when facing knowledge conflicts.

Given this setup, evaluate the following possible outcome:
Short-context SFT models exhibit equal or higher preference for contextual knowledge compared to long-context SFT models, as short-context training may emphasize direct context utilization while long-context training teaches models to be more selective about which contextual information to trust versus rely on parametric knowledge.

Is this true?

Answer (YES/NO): NO